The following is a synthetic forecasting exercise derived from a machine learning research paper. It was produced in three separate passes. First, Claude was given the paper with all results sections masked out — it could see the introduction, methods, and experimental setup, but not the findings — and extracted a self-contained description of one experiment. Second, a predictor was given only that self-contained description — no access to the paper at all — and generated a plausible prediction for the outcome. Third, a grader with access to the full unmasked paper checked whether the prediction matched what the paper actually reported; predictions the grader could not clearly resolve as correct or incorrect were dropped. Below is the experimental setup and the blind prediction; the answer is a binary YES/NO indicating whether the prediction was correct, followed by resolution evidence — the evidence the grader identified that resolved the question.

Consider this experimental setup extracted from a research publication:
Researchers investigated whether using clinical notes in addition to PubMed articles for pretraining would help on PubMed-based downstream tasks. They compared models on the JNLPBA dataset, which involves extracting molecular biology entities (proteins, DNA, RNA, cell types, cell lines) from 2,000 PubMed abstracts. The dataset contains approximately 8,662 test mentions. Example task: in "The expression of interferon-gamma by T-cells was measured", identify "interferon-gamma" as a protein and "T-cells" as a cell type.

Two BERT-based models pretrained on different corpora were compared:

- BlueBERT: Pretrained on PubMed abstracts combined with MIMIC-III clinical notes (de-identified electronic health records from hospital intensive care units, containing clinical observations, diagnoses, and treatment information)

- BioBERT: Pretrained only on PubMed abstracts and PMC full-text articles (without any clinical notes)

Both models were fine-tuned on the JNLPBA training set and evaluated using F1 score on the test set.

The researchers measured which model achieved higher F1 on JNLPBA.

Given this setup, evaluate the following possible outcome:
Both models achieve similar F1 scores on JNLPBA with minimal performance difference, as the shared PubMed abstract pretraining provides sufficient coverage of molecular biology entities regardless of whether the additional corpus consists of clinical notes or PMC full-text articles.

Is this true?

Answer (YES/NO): NO